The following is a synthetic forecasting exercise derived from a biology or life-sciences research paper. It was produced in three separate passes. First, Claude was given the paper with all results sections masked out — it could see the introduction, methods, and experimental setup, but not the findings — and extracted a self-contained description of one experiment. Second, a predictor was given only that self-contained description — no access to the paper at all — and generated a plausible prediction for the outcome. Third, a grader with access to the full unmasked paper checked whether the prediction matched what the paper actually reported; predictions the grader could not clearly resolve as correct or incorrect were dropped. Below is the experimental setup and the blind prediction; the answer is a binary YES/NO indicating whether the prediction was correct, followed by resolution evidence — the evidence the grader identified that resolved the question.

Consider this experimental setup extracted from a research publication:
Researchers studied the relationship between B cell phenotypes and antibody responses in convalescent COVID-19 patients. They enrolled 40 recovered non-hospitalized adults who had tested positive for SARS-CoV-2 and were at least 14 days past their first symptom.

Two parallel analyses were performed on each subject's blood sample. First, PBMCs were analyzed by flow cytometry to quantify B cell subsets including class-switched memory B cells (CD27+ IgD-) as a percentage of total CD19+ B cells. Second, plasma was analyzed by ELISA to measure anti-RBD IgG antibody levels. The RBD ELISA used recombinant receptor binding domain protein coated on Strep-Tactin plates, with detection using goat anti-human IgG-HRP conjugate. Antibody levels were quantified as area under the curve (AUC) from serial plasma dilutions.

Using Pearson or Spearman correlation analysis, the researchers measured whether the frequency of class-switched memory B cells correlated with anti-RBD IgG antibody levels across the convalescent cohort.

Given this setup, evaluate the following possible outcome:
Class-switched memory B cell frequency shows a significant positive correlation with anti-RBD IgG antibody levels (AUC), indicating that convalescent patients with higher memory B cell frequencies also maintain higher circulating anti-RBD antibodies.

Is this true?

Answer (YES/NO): NO